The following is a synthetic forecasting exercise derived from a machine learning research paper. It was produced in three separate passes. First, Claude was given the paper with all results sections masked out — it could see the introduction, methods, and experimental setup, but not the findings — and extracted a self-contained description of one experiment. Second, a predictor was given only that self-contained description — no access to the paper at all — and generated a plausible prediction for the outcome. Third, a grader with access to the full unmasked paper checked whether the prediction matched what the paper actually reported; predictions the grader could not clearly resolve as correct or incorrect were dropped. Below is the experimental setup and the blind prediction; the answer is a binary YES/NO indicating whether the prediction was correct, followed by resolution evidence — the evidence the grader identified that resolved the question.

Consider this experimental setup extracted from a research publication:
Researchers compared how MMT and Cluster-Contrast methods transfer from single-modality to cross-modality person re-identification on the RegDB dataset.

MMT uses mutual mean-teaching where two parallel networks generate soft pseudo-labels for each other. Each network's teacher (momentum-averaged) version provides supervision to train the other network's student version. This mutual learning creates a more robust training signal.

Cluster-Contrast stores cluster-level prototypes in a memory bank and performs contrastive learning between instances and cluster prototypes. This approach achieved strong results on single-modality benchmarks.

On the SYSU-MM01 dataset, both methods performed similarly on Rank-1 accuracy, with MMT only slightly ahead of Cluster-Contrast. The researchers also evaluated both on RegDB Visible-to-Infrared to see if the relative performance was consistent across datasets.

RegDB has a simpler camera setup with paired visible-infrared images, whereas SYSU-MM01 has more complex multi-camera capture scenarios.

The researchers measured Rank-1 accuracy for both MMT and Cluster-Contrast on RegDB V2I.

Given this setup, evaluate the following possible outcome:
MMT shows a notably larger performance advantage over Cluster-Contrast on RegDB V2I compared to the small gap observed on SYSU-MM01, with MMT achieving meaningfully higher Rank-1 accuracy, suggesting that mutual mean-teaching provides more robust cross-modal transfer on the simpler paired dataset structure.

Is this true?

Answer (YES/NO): YES